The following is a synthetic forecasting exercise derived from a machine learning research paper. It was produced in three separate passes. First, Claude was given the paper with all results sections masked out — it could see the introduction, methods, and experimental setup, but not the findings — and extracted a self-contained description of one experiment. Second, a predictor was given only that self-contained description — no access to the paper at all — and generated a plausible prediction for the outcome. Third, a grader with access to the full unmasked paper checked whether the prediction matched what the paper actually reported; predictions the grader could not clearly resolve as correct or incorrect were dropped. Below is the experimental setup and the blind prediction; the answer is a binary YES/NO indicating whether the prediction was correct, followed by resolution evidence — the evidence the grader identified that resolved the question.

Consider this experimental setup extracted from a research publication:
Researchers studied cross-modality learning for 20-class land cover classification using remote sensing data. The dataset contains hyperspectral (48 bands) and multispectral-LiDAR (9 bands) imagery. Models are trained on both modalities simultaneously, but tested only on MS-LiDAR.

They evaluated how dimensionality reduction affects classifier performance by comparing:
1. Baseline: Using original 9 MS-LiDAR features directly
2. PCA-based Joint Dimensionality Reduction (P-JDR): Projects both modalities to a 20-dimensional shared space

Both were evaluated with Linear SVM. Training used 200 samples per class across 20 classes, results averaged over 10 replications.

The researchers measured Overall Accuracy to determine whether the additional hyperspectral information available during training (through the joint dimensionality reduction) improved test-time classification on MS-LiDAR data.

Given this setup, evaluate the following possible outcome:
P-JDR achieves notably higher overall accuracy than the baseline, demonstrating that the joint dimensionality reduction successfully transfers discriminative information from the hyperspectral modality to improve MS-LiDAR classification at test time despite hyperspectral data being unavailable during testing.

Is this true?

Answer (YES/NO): NO